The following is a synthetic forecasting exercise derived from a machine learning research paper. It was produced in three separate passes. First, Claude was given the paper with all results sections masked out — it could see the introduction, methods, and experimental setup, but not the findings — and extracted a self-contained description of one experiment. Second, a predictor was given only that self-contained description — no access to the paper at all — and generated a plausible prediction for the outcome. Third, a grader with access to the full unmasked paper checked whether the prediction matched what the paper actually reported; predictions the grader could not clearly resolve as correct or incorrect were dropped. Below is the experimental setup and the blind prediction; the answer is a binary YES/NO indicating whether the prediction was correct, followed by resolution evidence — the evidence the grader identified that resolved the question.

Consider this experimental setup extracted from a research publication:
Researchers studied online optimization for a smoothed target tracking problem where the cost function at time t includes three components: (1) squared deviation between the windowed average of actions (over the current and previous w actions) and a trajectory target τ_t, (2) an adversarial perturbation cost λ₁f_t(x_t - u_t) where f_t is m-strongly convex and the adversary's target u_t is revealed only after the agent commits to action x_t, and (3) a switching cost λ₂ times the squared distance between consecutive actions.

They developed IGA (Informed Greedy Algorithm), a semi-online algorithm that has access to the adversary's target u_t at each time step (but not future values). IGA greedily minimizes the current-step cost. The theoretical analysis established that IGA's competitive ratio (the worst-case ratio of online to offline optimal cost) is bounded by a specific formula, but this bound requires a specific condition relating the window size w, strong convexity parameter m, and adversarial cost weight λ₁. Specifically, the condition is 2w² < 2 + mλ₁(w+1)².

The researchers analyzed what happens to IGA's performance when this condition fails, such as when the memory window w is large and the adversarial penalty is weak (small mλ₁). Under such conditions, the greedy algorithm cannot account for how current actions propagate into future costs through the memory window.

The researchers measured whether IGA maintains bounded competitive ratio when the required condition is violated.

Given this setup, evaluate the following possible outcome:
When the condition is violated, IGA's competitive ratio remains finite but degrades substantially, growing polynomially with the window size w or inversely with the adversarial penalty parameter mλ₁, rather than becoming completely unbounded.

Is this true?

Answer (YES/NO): NO